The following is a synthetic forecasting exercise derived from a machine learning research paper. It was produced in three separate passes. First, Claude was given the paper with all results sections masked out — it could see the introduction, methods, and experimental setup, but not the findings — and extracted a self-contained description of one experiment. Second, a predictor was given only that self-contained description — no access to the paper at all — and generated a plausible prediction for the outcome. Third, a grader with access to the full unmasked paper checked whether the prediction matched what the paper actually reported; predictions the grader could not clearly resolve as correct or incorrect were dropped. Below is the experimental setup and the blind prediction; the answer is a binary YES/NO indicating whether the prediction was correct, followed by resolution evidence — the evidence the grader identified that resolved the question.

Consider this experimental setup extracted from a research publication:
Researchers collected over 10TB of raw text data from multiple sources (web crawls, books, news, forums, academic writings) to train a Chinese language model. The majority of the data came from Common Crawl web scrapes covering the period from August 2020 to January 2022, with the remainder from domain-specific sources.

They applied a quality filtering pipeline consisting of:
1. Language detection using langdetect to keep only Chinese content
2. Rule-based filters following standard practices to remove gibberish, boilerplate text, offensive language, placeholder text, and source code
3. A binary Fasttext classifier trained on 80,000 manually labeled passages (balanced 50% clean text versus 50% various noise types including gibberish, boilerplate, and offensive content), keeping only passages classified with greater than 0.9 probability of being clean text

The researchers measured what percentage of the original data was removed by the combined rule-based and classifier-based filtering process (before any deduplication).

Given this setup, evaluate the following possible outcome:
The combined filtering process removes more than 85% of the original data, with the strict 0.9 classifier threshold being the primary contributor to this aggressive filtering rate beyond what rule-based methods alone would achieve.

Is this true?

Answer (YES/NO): YES